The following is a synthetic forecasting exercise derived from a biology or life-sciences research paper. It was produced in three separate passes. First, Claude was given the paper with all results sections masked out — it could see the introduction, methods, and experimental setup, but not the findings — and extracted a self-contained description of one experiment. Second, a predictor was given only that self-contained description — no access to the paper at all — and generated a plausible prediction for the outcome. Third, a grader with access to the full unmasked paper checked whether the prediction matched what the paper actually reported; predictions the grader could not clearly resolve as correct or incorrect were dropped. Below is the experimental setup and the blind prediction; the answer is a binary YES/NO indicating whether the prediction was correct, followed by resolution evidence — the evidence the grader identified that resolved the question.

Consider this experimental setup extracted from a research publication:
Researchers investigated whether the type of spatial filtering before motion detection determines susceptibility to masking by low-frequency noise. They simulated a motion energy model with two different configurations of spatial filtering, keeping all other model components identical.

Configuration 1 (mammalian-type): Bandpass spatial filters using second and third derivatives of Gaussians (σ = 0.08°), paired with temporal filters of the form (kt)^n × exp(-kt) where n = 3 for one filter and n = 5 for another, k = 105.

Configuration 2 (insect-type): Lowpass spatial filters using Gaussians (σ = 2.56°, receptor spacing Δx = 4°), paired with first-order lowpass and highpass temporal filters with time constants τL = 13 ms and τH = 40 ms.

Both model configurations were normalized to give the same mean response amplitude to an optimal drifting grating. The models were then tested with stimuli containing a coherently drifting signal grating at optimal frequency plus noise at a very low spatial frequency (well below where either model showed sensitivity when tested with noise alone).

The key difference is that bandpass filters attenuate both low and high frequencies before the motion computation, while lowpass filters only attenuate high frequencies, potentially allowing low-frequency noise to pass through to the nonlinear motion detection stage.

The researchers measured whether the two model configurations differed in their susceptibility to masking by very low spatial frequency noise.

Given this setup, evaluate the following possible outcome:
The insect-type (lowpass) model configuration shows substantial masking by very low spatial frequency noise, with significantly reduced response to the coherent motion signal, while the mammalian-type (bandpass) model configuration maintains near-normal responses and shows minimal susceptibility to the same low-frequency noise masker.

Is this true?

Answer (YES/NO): YES